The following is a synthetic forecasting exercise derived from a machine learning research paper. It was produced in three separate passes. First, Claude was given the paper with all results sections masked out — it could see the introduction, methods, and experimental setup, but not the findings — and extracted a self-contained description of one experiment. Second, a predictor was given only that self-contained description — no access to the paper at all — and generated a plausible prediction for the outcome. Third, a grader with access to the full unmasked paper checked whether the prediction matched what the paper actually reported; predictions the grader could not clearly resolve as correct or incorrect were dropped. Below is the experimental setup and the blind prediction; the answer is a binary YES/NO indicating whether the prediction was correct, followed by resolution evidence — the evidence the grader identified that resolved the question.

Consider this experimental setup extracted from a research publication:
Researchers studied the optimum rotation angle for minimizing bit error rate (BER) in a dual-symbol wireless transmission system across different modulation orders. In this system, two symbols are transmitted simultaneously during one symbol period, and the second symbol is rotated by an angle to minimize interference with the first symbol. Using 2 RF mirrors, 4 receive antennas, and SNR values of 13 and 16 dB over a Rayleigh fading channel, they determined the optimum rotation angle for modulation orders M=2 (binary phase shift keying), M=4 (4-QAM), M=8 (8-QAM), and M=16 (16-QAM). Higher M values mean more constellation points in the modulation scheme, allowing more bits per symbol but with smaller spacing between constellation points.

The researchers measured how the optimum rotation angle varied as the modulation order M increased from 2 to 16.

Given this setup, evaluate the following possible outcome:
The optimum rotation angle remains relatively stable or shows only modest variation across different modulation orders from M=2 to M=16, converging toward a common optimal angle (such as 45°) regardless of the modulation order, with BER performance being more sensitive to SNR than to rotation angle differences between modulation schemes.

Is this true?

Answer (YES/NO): NO